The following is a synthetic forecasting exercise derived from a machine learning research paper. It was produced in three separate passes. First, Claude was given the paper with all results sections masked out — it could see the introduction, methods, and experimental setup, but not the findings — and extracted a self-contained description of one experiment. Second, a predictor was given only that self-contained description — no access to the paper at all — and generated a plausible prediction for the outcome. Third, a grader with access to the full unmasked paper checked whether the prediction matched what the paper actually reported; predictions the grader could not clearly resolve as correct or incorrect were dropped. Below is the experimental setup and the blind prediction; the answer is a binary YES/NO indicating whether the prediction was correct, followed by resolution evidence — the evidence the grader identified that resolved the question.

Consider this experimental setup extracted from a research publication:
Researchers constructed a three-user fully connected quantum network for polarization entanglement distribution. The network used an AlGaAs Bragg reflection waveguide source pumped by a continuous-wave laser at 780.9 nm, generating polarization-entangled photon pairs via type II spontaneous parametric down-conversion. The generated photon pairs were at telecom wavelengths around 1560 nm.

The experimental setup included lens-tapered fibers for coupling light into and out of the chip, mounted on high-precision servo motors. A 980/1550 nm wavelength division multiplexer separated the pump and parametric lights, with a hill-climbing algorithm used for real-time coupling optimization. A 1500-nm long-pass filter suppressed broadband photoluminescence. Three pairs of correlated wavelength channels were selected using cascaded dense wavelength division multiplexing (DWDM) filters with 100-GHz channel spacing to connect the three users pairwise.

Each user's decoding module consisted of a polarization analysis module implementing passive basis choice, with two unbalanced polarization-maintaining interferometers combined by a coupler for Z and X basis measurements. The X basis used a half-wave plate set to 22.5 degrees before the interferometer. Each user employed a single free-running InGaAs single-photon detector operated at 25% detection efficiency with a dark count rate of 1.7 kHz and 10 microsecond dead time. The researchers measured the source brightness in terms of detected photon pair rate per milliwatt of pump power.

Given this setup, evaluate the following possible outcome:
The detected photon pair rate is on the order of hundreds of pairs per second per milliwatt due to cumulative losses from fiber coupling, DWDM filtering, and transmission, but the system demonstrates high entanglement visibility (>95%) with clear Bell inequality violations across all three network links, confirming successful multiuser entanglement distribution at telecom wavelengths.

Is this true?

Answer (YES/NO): NO